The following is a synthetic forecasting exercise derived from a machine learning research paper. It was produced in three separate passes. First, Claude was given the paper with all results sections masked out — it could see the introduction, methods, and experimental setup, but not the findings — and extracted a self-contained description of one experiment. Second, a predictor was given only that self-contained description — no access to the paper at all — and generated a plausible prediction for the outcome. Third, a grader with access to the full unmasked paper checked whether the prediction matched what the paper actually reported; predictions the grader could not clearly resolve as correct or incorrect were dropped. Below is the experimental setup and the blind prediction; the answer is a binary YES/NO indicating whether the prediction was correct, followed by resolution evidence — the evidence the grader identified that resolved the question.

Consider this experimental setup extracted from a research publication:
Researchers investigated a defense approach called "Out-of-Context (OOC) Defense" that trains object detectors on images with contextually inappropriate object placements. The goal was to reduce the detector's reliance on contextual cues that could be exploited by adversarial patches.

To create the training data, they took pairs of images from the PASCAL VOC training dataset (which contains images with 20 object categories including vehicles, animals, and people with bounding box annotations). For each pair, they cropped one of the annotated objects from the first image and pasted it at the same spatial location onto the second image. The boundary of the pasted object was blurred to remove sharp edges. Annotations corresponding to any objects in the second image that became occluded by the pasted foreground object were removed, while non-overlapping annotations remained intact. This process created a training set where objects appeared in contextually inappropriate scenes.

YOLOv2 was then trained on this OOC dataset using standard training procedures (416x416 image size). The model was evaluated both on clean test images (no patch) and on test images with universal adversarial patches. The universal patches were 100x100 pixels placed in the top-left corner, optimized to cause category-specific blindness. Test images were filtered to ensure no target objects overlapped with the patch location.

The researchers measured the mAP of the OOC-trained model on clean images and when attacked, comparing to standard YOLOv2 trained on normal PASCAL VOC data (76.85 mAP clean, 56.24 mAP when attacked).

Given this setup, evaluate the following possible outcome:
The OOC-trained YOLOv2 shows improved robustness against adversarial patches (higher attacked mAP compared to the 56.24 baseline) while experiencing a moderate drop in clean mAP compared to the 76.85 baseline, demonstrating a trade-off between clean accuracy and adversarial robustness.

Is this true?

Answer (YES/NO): YES